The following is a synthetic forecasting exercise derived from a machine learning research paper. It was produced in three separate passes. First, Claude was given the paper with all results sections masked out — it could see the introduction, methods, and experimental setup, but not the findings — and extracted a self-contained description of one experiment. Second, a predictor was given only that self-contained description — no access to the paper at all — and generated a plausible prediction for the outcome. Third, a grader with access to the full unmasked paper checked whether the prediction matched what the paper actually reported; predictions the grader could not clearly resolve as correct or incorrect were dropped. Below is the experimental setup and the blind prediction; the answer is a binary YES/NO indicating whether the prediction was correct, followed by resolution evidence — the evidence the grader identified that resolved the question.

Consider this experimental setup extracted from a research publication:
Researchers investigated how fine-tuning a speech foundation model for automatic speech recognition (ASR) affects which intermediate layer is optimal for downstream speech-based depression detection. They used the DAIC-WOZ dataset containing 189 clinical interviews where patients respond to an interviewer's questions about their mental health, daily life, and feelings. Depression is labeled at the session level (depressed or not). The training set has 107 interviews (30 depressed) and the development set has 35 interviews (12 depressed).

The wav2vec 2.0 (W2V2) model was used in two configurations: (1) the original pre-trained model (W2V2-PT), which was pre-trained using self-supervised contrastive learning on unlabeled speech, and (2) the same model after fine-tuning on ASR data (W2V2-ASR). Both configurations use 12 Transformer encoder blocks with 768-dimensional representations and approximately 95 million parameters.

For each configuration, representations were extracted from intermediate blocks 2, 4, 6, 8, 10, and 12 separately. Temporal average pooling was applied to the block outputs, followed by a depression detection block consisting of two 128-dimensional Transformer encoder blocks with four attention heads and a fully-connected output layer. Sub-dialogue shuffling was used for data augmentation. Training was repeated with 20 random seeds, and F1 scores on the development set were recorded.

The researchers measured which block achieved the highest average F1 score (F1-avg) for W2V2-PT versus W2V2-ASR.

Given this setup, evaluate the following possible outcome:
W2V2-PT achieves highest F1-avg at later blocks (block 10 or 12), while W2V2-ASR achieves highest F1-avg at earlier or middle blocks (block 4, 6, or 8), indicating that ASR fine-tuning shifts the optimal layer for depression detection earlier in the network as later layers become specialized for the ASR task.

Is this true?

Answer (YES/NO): NO